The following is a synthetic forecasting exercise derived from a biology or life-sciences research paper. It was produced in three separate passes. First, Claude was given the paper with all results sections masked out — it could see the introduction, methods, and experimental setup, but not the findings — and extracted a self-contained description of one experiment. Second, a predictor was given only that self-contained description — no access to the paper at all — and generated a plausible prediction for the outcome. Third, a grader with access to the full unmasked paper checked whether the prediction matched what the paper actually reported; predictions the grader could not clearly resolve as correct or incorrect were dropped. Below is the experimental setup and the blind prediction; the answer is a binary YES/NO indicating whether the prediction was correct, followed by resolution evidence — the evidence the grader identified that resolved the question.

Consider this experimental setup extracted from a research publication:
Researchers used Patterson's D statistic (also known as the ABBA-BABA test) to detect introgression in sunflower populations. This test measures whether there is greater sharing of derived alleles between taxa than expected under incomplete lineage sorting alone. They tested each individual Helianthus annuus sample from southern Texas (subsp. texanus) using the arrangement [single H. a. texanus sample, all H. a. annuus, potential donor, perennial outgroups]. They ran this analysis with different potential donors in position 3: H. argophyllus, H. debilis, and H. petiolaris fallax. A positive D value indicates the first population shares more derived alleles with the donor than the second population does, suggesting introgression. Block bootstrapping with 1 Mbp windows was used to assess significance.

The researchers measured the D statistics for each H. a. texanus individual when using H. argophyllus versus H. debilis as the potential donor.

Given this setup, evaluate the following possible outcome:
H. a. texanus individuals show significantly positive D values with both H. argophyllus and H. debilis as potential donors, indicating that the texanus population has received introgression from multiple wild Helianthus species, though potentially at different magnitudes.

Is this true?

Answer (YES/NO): NO